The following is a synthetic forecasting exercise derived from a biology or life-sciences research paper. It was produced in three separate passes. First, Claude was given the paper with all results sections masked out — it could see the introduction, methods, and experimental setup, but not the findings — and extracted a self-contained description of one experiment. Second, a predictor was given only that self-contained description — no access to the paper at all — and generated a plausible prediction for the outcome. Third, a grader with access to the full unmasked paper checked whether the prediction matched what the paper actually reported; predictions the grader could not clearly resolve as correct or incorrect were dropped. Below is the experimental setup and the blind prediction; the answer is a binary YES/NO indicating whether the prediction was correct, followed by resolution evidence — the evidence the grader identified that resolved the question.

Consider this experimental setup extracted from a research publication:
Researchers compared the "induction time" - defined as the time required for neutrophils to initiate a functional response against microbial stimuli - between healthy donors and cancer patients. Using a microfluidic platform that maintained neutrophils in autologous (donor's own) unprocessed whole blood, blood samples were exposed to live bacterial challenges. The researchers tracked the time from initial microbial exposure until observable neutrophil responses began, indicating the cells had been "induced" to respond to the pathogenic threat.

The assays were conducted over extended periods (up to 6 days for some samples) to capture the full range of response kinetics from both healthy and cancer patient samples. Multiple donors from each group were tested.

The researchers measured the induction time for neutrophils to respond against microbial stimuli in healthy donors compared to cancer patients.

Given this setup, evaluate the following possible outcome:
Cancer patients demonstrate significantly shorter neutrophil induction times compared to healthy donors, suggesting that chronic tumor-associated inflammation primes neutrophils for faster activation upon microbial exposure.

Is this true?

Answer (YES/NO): NO